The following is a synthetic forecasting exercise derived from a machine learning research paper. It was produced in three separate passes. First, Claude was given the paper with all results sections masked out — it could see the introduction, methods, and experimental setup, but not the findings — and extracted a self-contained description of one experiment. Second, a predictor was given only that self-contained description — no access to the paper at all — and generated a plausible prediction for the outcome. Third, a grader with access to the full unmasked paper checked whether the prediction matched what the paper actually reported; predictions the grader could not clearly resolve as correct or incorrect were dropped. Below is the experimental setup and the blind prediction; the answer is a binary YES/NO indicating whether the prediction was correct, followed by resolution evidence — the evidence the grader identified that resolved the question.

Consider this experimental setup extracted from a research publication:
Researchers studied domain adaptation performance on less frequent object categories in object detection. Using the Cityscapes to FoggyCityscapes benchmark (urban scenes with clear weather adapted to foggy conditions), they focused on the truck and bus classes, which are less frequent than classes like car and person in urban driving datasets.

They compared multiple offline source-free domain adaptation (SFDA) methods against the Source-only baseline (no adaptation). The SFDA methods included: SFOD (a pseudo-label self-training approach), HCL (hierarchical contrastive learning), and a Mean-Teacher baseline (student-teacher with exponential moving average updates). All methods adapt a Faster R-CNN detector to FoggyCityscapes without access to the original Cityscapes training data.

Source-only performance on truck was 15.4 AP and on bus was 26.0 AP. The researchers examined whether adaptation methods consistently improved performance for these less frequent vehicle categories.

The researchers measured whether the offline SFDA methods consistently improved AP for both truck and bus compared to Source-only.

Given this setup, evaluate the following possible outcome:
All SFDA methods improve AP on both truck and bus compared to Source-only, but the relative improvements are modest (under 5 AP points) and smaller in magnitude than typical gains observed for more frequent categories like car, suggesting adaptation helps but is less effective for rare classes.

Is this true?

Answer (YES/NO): NO